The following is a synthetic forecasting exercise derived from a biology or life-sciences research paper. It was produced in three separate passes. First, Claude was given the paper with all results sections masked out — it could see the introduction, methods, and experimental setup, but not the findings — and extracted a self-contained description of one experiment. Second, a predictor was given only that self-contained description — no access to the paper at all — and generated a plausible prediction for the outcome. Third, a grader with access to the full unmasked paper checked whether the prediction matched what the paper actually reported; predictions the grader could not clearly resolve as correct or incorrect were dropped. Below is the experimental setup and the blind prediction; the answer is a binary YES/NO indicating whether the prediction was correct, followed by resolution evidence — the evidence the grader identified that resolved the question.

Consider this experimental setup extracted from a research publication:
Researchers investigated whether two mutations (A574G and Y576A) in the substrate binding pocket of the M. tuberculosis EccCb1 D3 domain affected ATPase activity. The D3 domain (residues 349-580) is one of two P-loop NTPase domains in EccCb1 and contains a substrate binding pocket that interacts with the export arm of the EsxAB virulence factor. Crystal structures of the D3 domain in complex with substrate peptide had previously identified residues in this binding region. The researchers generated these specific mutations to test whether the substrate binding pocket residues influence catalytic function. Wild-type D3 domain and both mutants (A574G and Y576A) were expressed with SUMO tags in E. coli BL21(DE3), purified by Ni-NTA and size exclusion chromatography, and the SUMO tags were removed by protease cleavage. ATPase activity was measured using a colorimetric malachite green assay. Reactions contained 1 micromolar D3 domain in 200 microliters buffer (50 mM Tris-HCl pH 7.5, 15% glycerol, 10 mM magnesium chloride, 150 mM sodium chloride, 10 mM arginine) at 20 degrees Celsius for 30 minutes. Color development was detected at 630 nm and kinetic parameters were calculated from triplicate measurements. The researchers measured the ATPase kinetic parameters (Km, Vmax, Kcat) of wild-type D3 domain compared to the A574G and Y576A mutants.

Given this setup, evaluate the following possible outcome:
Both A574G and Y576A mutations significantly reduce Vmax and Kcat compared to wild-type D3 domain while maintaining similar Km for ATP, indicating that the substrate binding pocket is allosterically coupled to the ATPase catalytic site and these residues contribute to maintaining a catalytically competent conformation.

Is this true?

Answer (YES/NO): NO